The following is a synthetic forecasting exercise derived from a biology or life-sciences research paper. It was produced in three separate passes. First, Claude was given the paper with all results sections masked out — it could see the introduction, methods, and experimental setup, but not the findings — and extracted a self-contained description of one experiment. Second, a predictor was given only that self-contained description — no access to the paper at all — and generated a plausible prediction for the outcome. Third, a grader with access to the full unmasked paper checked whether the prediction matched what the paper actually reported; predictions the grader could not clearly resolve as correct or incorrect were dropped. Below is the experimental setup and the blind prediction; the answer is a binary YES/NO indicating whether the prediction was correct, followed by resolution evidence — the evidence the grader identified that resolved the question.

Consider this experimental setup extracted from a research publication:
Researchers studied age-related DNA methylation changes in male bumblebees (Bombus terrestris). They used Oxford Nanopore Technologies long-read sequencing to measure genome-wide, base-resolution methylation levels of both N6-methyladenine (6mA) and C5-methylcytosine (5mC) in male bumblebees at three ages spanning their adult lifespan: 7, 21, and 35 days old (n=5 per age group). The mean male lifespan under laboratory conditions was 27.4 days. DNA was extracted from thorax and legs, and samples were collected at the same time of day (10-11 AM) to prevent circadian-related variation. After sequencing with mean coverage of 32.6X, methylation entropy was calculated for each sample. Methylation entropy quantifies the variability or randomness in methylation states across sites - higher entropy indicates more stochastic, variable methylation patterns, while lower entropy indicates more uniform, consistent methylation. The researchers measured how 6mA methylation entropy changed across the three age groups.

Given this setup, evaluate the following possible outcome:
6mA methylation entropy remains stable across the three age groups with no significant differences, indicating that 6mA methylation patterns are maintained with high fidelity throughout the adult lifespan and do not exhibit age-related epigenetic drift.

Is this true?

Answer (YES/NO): YES